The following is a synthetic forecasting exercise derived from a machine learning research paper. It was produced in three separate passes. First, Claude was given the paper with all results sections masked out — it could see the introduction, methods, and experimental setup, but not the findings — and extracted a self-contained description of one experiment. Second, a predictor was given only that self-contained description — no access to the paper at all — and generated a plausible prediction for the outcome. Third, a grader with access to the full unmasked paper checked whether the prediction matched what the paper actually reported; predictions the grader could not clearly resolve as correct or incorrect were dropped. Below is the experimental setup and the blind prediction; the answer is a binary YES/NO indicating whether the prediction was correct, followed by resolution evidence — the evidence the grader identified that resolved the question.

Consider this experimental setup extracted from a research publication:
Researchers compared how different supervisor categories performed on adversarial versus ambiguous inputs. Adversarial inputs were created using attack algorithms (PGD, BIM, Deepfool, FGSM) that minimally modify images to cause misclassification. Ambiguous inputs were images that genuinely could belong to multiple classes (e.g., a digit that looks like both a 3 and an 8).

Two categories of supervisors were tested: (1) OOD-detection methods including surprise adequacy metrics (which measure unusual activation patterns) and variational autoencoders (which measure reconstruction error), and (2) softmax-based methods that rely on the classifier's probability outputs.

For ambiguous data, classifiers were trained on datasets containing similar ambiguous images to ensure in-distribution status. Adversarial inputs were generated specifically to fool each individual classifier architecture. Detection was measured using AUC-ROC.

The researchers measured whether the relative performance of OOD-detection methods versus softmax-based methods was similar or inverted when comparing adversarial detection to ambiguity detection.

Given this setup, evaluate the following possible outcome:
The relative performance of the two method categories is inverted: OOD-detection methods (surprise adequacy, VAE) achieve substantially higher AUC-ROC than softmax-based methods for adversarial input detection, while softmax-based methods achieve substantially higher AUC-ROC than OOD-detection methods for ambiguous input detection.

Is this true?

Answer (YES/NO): NO